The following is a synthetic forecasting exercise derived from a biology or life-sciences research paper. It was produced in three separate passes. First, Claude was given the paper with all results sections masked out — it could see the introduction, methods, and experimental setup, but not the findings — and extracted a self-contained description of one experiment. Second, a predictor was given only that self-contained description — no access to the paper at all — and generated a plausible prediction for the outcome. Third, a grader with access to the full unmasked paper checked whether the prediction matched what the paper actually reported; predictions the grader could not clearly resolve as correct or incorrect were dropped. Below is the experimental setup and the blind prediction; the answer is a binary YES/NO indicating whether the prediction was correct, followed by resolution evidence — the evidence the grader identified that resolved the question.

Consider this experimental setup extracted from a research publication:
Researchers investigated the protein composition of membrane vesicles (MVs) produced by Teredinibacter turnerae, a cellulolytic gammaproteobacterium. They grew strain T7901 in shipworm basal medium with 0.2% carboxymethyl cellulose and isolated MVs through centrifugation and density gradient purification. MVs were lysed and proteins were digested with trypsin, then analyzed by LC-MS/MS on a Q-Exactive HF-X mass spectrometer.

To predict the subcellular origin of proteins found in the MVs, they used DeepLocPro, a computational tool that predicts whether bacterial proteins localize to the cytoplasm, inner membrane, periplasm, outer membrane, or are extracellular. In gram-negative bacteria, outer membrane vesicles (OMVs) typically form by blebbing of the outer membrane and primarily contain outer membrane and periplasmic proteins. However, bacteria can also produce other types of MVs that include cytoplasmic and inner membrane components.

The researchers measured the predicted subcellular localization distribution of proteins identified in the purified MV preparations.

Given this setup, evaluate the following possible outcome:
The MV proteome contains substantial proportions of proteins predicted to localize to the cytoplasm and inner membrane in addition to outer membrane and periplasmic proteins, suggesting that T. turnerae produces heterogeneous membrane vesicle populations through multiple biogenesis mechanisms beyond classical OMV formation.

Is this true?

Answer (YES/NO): NO